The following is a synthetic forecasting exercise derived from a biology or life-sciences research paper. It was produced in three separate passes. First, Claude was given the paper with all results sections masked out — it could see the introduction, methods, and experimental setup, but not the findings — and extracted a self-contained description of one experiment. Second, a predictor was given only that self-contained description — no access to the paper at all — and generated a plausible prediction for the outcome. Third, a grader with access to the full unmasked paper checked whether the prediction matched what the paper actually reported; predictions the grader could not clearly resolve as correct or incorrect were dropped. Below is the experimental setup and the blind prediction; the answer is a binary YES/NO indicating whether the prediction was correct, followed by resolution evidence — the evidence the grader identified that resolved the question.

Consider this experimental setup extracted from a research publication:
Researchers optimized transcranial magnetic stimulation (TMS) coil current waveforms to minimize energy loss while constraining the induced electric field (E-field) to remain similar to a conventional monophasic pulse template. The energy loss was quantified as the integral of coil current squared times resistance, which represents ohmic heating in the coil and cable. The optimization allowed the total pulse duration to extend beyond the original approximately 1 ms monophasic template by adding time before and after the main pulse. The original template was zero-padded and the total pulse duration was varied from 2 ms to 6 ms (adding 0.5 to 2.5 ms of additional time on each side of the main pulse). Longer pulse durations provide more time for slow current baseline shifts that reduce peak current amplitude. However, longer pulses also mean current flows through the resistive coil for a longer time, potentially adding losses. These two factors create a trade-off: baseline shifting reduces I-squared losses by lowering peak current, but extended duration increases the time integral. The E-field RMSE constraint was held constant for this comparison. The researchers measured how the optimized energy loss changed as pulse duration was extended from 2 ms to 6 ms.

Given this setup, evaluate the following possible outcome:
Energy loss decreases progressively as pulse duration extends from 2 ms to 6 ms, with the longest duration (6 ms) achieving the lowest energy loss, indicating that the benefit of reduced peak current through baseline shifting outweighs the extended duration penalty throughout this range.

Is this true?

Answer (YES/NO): YES